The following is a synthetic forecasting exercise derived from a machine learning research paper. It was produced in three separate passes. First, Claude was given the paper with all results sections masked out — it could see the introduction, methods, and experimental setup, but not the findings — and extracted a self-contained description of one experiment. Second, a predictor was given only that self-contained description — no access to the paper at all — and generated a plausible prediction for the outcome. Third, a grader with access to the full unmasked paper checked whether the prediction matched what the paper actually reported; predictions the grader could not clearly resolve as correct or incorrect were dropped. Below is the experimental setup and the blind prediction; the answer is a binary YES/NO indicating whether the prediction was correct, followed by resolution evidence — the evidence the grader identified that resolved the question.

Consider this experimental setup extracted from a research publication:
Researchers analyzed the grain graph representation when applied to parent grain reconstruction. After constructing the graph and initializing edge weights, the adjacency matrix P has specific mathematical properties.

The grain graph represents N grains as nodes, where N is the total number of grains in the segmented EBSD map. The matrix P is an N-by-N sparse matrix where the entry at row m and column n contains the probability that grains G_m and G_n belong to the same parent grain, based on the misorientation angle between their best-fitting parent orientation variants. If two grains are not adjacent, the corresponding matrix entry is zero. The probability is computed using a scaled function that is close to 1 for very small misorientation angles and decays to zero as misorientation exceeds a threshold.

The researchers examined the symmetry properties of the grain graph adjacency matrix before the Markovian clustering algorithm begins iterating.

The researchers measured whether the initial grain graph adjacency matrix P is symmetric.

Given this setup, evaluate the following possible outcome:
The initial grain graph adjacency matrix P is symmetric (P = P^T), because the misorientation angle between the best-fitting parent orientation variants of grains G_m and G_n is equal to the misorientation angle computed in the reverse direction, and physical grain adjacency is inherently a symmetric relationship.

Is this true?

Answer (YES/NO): YES